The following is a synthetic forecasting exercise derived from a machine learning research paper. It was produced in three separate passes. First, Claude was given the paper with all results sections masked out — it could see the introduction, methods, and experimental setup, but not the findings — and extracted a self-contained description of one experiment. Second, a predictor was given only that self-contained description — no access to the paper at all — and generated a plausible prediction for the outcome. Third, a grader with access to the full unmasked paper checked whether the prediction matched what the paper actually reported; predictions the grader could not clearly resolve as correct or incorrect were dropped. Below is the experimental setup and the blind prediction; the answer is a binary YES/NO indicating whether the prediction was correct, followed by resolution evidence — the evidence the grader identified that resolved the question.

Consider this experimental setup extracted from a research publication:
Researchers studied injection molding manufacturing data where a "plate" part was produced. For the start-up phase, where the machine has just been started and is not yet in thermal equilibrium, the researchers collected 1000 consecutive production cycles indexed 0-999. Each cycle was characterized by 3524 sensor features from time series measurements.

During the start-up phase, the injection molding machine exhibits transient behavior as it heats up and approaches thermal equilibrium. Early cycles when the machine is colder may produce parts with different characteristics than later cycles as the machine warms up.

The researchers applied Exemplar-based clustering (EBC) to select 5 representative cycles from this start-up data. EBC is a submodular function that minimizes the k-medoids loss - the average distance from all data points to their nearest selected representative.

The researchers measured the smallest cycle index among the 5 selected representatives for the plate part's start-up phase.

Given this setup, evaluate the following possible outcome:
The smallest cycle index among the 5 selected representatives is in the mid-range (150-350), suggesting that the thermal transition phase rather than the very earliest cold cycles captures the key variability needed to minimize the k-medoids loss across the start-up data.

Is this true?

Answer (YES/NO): NO